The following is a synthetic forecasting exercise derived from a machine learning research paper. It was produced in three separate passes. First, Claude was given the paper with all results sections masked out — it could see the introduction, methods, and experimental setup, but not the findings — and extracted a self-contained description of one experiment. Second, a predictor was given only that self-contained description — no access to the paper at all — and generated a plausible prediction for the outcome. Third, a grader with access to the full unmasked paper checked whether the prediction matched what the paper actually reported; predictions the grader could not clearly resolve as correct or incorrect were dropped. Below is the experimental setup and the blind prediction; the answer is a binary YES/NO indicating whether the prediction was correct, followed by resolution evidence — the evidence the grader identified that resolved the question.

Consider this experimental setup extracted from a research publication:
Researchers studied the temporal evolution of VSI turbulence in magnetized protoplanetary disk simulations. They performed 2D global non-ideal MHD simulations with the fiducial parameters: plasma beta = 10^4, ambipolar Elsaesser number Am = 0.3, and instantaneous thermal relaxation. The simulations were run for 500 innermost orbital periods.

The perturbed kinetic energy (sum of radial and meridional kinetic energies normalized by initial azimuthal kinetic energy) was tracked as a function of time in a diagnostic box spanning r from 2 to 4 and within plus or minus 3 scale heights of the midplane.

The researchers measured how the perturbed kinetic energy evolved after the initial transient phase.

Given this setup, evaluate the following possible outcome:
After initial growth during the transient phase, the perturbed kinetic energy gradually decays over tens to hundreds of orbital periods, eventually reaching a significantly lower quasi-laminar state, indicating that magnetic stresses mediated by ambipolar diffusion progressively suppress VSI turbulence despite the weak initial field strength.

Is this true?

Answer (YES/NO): NO